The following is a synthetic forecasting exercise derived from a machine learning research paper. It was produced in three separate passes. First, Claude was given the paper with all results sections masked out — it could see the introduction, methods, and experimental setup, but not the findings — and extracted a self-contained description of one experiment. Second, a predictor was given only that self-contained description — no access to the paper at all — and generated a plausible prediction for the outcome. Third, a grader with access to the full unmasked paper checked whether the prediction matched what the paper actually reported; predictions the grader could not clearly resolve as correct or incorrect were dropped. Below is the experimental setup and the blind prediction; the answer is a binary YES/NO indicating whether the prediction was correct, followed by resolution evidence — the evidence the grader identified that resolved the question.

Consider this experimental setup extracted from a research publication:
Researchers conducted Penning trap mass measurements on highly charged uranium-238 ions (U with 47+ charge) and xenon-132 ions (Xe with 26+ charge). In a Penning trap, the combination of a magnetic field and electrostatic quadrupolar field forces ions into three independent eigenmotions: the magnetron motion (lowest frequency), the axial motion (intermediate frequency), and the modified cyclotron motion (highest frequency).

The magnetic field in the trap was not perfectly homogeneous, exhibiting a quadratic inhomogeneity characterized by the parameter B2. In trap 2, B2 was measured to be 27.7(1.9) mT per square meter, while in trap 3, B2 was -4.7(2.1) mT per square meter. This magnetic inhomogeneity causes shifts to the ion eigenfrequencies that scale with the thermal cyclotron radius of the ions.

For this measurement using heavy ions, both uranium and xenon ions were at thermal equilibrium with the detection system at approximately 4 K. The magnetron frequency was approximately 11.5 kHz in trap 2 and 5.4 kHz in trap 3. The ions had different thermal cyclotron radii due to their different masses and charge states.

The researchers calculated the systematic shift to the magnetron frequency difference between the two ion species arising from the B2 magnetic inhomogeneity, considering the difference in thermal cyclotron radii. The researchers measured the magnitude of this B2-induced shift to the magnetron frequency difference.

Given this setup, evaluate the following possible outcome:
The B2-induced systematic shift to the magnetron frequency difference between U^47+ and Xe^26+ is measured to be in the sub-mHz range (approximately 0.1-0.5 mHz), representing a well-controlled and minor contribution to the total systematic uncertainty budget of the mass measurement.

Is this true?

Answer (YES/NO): NO